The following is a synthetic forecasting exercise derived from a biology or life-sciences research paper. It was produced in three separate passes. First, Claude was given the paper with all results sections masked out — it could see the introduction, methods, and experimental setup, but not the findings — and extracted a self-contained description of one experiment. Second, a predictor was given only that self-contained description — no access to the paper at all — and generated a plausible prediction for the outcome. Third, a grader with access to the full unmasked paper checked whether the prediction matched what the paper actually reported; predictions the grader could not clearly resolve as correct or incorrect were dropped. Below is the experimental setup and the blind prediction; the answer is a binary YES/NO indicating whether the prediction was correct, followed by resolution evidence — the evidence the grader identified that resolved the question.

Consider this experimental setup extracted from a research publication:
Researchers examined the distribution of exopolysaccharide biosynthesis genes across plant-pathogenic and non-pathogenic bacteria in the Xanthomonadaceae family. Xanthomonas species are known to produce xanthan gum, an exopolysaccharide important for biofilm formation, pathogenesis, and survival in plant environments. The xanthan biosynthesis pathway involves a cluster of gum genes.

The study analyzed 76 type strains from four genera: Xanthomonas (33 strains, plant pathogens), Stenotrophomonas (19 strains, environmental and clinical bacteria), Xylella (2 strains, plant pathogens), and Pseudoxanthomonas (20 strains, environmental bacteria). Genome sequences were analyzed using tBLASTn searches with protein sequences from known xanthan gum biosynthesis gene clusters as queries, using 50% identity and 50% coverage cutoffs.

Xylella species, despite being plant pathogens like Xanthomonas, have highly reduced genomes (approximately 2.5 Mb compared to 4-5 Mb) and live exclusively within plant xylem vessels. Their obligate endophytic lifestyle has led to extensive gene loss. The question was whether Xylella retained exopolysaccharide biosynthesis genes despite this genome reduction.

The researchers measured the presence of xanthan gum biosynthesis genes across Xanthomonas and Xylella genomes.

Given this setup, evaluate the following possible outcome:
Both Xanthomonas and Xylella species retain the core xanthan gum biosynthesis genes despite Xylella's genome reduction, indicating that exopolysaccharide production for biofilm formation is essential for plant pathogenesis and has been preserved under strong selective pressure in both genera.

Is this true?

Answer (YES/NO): NO